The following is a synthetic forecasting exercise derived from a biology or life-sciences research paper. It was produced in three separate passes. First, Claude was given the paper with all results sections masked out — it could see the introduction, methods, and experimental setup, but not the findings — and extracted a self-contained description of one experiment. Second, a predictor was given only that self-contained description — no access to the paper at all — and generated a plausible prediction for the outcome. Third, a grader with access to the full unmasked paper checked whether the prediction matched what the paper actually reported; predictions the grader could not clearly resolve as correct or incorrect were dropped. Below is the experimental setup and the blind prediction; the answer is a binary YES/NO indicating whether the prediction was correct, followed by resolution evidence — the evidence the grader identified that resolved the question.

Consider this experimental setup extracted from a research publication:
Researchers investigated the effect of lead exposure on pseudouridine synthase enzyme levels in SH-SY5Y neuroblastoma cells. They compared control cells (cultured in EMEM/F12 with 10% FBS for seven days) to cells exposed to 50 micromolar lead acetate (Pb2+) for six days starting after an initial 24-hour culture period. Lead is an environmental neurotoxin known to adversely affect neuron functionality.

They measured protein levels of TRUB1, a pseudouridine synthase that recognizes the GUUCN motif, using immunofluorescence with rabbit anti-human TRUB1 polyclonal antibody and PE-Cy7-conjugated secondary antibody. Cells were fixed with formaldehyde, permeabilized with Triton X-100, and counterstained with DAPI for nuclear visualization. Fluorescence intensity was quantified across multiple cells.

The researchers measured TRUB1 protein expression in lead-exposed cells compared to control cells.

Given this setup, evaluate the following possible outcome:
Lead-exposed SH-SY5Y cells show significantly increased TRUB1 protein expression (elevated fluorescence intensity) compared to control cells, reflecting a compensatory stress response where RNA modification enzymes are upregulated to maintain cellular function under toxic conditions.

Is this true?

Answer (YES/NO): NO